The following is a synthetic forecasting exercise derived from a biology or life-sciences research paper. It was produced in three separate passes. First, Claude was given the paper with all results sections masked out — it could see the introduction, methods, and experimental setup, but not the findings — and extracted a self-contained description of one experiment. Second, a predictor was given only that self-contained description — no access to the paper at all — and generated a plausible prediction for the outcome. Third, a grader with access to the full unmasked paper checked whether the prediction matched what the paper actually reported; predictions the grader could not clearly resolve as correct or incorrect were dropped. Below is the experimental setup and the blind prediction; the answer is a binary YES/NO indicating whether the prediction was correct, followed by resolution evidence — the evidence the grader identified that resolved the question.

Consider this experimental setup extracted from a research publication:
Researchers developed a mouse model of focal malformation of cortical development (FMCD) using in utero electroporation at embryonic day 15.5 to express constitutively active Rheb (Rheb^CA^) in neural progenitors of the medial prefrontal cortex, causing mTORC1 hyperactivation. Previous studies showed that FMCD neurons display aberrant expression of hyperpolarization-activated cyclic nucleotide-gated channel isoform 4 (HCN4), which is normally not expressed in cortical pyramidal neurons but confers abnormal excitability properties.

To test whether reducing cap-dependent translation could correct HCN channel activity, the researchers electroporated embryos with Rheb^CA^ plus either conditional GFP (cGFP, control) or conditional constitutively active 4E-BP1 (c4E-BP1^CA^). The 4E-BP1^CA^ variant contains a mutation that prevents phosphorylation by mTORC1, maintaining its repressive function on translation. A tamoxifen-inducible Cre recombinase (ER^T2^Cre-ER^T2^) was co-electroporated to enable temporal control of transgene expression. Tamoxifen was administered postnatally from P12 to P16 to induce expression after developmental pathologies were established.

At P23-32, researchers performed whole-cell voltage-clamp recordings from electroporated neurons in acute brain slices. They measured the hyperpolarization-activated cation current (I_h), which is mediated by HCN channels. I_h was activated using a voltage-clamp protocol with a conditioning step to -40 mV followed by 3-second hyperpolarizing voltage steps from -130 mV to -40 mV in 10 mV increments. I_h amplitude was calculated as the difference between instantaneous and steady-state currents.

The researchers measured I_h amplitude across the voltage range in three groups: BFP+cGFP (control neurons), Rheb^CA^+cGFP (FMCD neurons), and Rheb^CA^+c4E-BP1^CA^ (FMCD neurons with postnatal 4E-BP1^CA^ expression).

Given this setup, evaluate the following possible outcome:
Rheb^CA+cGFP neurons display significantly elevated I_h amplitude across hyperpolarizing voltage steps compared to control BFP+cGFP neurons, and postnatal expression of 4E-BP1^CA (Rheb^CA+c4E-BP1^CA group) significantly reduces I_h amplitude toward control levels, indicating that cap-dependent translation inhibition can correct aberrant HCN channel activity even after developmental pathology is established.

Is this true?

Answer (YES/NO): YES